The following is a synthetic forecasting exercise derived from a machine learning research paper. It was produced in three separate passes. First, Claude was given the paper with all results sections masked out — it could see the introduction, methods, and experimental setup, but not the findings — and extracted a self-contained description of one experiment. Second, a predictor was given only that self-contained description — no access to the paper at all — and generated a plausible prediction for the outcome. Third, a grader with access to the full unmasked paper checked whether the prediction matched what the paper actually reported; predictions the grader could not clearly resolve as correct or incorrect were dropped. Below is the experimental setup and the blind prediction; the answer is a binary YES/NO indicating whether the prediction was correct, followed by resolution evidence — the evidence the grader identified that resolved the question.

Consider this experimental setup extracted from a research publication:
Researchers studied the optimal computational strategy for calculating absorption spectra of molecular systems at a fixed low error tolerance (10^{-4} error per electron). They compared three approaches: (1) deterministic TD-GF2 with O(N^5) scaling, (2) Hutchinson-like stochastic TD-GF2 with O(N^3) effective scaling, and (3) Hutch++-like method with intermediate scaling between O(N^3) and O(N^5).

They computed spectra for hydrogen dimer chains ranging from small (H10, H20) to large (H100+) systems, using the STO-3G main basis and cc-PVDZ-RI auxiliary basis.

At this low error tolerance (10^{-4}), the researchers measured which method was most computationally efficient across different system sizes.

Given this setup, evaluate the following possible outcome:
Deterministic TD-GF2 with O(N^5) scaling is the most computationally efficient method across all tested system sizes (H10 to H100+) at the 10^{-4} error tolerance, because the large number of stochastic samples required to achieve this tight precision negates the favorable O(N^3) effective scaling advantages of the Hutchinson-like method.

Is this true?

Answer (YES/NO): NO